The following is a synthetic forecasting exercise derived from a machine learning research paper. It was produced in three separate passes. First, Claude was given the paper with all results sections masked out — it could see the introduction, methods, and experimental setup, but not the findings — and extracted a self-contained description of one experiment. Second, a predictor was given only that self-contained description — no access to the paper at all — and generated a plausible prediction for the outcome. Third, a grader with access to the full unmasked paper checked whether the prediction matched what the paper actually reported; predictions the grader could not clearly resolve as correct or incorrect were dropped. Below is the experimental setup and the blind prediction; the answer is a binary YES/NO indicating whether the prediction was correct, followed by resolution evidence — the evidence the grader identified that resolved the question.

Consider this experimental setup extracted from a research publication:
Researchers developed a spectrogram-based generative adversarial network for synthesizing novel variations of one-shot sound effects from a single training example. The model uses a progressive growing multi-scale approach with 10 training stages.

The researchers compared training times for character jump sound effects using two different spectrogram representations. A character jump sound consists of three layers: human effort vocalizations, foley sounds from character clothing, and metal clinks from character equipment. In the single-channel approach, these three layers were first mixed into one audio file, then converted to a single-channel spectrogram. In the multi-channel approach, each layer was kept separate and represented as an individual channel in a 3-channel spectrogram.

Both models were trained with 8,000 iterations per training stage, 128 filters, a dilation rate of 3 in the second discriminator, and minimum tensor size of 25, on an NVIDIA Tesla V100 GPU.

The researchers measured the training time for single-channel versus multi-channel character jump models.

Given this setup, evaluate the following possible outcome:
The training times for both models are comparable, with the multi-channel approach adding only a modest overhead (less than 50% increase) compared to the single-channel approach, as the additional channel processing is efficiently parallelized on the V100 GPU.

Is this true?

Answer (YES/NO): NO